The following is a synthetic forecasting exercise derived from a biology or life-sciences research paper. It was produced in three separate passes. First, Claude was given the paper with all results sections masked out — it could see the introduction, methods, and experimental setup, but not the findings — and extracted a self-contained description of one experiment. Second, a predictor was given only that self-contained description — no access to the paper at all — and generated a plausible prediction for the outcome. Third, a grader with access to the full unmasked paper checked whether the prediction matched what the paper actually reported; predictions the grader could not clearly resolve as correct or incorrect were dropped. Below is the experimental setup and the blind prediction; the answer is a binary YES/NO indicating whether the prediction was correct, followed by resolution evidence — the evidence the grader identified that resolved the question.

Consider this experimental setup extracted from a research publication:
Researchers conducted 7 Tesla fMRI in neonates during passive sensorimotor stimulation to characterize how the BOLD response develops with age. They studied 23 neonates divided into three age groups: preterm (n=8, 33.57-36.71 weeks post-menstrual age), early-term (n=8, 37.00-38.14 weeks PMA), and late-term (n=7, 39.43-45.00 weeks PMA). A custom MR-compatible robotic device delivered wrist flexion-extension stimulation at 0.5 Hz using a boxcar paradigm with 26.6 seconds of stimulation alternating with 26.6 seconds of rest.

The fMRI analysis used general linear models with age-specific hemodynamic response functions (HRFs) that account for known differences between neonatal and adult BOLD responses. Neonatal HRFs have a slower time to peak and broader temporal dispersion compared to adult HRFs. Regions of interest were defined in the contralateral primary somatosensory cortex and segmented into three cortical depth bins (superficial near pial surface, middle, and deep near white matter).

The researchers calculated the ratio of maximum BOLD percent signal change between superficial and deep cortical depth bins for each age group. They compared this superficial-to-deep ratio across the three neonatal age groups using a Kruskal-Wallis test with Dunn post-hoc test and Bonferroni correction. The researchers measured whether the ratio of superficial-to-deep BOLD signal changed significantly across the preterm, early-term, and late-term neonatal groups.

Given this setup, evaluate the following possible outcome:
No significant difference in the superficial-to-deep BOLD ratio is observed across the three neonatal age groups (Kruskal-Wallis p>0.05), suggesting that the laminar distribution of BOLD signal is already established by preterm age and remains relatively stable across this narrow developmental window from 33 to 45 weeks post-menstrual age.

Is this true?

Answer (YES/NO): NO